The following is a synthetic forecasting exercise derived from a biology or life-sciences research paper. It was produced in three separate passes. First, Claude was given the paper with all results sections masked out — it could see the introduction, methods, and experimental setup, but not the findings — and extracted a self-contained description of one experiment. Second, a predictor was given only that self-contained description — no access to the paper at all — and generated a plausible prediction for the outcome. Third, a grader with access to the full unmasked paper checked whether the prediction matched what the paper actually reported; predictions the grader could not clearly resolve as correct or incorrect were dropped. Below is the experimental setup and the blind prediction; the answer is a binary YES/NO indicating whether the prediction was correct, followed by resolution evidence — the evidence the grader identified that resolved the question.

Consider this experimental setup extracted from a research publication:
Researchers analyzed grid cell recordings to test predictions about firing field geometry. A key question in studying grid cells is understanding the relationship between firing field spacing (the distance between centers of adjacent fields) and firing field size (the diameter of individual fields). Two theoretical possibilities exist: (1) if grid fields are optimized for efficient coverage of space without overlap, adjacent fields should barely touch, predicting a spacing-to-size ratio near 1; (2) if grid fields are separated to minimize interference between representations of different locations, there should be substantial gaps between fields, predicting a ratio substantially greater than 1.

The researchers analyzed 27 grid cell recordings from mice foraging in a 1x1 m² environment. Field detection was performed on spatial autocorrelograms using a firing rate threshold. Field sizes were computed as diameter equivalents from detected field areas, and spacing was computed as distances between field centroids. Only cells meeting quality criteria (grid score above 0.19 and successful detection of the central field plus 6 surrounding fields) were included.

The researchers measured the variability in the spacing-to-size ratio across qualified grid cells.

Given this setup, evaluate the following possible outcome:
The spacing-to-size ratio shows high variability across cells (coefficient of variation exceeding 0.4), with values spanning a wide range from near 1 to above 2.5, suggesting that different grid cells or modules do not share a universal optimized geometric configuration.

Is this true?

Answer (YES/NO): NO